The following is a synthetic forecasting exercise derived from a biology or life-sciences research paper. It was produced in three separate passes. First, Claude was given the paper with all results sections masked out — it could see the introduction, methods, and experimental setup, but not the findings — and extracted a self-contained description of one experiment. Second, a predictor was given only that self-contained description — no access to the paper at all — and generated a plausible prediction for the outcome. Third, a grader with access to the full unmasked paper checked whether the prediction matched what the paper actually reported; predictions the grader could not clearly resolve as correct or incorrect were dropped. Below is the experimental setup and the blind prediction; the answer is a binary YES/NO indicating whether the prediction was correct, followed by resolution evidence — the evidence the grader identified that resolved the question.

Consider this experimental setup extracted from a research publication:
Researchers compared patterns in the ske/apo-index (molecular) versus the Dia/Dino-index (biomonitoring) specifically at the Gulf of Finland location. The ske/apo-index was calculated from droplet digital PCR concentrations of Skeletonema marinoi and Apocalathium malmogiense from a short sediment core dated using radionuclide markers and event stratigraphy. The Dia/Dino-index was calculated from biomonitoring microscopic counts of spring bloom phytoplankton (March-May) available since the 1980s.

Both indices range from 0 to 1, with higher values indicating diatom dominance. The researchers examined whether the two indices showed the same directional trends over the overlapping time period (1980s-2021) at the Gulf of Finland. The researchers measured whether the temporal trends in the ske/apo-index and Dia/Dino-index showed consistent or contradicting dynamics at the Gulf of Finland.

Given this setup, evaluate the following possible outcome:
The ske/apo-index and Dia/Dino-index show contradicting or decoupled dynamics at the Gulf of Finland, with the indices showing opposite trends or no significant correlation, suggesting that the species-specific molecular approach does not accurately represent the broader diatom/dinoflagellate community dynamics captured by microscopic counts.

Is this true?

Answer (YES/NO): YES